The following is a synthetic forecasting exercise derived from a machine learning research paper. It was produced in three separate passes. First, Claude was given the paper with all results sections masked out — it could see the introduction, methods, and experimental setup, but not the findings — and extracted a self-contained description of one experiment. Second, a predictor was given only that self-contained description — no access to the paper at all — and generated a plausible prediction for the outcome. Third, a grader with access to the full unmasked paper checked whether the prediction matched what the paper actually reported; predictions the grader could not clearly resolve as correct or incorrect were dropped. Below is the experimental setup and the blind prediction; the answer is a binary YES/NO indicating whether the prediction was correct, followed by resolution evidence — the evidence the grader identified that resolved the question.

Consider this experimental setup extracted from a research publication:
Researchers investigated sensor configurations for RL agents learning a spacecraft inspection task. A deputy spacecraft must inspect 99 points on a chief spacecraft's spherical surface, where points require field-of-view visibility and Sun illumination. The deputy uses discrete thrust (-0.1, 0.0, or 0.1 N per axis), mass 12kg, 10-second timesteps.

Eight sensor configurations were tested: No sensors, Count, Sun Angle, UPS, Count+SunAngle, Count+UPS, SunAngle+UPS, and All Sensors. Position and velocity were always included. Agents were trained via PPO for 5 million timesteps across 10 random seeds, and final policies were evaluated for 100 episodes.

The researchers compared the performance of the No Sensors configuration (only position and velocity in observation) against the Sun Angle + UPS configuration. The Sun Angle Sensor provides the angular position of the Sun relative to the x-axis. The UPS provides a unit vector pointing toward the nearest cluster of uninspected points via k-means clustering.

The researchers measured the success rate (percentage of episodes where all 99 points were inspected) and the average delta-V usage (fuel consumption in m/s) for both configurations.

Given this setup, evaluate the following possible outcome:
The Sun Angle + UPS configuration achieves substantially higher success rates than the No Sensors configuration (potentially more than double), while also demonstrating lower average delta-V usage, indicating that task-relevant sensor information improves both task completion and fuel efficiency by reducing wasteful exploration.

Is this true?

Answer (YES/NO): NO